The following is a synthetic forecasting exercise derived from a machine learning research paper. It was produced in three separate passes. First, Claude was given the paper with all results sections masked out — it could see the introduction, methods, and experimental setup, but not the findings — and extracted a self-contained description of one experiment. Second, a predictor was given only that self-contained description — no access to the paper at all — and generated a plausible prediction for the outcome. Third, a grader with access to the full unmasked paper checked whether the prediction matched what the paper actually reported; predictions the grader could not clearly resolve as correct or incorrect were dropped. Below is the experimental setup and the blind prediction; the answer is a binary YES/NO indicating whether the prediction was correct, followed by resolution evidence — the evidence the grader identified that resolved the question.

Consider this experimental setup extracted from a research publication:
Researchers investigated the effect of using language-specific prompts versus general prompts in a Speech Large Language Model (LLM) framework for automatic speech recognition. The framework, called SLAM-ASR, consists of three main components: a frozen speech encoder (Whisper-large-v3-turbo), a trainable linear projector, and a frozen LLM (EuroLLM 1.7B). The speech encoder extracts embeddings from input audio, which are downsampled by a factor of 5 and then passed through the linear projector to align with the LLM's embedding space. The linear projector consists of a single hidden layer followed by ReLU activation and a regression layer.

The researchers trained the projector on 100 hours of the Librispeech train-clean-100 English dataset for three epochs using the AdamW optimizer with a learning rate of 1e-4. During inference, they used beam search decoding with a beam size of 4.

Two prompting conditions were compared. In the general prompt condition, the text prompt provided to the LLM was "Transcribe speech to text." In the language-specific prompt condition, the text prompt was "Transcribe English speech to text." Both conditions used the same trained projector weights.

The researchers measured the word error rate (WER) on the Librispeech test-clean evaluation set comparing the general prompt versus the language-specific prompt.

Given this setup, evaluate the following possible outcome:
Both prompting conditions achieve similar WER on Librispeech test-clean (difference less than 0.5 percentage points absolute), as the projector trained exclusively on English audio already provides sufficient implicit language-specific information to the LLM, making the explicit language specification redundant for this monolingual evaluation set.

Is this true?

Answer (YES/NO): NO